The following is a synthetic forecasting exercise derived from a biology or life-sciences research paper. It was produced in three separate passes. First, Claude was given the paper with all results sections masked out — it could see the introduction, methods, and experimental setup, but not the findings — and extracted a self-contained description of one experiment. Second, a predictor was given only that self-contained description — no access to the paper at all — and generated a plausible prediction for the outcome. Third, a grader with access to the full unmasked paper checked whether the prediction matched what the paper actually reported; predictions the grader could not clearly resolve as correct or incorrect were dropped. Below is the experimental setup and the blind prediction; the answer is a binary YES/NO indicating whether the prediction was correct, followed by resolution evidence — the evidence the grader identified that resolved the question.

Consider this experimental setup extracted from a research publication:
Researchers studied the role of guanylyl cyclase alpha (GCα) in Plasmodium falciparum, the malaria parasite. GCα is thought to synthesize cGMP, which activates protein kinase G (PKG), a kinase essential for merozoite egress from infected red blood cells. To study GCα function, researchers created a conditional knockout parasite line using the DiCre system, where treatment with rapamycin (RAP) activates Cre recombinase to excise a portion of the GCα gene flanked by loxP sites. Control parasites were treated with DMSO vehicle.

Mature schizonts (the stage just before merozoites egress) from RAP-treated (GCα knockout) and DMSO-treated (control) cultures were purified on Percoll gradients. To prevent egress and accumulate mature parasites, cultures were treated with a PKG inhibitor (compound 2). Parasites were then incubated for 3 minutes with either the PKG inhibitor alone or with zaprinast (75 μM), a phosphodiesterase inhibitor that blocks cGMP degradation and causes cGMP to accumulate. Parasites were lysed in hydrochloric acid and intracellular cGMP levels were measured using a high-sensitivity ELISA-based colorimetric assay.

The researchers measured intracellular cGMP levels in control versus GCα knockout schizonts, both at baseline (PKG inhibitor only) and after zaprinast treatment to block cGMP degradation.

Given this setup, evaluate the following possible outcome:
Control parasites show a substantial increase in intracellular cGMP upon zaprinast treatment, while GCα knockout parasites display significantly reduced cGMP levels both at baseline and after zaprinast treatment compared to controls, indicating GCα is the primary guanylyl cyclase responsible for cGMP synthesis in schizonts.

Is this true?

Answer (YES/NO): YES